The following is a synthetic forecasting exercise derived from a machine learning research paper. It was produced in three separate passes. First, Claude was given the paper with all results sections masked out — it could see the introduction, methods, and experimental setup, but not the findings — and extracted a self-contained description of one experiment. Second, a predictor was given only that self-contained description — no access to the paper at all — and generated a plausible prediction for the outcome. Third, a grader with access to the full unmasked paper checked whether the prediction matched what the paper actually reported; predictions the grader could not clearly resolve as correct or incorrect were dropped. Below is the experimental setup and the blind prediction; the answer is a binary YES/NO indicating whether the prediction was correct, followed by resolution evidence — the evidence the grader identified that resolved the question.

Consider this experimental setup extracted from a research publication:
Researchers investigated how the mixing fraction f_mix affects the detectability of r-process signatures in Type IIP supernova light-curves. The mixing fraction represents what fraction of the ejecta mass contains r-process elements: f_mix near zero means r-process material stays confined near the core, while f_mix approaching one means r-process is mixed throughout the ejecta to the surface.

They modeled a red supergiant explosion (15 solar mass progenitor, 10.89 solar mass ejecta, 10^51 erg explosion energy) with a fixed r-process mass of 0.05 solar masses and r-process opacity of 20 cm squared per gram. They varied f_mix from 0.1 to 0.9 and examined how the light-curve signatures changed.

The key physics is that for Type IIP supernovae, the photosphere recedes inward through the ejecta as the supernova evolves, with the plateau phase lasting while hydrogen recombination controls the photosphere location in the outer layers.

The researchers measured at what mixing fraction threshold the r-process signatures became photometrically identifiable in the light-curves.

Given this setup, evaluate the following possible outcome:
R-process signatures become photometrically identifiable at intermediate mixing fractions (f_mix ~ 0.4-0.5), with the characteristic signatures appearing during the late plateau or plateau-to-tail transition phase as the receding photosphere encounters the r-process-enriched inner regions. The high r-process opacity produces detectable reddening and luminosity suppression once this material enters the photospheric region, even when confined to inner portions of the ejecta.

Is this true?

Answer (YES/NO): YES